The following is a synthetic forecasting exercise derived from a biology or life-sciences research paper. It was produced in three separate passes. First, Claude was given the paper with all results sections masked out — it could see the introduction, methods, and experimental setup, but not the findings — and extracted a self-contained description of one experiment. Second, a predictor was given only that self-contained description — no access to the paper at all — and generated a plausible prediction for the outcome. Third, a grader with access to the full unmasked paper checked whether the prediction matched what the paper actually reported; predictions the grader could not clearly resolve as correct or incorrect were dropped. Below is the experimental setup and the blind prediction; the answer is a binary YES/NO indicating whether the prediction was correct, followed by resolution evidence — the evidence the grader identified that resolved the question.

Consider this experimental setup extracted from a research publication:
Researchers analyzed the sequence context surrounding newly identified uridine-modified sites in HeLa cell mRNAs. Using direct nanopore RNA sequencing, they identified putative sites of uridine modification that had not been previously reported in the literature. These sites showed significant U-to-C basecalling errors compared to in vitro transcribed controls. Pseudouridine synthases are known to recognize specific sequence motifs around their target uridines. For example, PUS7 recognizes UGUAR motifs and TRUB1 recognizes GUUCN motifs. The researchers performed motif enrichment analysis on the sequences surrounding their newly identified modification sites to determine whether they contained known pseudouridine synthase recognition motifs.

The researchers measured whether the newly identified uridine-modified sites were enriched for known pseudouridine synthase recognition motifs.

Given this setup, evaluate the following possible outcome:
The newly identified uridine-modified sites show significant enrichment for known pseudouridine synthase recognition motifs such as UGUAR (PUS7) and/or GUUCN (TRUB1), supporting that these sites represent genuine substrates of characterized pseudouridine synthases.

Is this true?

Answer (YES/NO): YES